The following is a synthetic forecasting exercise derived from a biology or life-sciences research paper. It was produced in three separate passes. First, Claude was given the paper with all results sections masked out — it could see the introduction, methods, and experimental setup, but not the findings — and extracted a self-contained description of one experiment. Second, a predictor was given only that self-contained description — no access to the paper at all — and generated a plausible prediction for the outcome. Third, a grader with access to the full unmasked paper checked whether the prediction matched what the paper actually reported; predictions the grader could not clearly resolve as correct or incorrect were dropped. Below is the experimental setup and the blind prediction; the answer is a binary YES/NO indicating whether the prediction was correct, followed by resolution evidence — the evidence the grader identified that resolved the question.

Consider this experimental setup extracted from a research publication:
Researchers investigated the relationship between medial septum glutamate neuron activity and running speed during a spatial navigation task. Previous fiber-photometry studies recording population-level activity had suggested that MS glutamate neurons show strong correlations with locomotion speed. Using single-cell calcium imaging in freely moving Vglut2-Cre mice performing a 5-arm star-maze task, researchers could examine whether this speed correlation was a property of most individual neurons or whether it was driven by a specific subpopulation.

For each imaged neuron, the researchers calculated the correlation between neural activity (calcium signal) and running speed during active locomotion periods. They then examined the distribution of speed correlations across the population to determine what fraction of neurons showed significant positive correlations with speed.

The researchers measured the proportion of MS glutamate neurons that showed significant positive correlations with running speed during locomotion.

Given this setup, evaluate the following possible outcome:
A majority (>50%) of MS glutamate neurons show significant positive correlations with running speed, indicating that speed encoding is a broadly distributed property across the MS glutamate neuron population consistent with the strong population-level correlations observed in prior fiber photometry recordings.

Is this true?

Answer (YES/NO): NO